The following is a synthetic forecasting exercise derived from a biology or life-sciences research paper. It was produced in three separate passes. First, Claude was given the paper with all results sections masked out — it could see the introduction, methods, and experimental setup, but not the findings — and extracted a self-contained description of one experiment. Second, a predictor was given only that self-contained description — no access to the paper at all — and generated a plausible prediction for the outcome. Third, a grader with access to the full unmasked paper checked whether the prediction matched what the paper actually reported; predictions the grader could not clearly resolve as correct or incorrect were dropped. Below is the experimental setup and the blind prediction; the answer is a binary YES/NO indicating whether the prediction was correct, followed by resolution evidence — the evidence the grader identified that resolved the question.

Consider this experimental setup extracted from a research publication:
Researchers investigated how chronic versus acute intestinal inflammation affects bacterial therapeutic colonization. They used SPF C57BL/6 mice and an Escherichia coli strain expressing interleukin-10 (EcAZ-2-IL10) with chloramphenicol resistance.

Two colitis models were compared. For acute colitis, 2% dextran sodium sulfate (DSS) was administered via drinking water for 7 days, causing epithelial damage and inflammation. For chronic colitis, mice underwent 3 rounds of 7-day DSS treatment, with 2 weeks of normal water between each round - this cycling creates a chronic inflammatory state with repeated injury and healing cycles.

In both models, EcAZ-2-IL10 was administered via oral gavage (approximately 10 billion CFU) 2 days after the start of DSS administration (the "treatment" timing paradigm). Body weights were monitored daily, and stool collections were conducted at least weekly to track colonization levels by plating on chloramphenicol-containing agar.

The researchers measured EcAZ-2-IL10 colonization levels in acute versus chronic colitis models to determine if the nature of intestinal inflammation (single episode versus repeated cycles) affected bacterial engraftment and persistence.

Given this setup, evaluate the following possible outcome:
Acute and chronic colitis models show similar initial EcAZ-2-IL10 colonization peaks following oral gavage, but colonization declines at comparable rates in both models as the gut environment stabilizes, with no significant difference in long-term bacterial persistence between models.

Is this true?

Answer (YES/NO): NO